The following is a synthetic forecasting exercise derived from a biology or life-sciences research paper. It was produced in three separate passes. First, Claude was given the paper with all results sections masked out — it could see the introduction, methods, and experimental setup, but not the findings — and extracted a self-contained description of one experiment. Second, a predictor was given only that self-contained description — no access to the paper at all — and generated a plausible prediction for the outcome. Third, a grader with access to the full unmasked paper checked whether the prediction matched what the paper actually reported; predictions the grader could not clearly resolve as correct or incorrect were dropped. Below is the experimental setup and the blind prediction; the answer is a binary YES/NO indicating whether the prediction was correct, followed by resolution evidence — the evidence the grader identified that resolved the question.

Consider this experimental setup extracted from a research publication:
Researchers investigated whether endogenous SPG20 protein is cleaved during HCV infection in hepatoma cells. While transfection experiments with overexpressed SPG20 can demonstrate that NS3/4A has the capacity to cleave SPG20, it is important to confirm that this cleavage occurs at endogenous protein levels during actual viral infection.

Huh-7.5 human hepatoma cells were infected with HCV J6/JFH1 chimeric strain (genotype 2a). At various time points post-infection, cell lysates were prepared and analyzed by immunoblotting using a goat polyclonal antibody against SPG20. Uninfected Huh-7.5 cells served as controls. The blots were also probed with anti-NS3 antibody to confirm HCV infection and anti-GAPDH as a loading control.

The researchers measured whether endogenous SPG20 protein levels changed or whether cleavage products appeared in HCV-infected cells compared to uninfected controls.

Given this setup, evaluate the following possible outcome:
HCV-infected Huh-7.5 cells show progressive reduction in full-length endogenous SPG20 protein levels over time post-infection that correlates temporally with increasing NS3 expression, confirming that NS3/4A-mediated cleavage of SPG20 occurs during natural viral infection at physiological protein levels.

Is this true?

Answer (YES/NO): YES